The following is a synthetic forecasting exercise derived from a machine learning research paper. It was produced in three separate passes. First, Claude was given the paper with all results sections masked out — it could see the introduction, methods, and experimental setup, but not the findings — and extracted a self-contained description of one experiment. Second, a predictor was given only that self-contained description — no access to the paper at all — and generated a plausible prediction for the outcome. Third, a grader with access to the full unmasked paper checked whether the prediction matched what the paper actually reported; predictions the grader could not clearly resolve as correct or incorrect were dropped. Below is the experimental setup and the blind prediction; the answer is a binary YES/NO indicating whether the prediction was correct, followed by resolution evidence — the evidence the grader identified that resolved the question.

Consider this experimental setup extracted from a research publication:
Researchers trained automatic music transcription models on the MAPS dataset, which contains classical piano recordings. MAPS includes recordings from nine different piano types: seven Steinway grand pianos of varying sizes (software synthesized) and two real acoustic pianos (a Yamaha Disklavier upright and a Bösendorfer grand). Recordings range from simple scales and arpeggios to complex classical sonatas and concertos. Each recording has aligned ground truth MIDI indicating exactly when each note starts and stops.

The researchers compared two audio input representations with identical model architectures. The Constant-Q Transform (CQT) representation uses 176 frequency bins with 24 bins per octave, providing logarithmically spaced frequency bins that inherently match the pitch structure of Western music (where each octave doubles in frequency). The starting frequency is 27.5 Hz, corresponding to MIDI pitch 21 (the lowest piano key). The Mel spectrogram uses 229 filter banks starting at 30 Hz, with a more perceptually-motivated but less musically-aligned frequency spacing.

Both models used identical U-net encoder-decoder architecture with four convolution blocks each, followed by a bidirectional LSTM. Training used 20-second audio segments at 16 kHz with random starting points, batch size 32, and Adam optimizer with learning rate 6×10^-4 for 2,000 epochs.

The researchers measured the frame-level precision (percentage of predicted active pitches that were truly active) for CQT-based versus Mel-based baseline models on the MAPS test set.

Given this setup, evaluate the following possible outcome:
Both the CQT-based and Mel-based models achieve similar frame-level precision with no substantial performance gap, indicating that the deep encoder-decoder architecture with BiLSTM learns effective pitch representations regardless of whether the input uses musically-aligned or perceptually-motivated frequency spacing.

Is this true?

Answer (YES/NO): NO